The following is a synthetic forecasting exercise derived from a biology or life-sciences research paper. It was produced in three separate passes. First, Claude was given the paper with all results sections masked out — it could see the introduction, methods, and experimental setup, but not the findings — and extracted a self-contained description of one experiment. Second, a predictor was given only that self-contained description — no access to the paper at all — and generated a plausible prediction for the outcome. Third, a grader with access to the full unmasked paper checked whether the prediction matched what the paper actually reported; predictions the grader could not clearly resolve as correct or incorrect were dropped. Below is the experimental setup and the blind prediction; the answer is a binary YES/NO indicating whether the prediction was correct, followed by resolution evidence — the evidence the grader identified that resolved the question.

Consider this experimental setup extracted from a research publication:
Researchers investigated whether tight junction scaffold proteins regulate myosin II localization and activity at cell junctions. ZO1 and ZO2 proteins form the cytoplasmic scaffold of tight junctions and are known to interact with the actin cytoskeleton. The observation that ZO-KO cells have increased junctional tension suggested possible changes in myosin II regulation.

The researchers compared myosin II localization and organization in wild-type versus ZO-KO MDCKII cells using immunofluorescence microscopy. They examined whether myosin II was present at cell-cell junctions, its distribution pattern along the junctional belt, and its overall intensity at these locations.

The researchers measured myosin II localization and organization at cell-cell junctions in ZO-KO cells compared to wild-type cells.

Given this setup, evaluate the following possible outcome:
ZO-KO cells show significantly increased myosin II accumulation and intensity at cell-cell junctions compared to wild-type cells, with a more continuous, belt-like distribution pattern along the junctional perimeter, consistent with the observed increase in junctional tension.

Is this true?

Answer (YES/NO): YES